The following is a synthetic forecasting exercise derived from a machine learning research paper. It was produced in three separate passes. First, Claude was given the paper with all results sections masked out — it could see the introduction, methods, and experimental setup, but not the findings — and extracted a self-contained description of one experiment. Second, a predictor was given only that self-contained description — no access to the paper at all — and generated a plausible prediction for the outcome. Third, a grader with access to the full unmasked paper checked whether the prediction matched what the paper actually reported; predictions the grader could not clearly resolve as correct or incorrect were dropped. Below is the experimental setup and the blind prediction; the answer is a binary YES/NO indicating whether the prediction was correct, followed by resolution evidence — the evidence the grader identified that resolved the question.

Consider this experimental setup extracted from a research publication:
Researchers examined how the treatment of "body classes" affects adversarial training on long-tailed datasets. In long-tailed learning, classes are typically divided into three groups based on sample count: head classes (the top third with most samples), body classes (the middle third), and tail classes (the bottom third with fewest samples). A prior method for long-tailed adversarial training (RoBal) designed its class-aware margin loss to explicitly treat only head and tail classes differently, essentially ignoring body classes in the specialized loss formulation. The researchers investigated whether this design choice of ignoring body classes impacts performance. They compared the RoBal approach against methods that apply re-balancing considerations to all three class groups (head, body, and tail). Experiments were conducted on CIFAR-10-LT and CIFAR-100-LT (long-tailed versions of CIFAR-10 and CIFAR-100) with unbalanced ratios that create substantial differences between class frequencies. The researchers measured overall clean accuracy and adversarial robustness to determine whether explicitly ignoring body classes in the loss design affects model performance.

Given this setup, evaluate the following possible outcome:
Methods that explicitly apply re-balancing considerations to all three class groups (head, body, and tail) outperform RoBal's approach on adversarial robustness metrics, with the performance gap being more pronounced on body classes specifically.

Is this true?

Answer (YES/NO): YES